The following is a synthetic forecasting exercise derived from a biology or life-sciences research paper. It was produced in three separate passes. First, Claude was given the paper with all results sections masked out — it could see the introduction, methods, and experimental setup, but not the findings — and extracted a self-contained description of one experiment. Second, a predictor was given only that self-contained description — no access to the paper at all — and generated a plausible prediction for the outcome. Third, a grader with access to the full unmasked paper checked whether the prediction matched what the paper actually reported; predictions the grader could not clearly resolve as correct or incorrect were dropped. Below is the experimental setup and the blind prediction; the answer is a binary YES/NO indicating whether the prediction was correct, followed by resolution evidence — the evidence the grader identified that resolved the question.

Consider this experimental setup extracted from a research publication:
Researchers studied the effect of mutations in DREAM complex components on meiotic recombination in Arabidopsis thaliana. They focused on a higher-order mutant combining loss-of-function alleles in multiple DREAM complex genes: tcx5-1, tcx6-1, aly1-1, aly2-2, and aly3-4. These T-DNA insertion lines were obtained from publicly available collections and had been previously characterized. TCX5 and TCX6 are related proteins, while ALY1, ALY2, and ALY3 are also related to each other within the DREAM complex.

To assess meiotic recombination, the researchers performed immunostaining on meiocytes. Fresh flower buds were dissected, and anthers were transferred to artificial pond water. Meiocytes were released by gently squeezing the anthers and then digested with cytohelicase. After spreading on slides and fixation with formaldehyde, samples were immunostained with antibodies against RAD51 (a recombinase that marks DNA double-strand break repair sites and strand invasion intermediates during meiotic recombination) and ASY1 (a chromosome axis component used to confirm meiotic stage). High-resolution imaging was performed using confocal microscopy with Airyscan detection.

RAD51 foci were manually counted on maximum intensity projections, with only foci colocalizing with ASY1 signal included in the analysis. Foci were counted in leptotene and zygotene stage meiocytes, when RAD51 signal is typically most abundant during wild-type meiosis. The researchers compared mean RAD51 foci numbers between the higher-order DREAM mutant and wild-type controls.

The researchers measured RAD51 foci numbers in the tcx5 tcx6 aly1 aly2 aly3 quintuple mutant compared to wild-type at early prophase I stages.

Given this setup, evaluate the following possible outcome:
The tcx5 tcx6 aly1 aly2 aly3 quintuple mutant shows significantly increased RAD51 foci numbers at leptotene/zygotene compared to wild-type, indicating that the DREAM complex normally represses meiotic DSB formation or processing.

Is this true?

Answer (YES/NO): NO